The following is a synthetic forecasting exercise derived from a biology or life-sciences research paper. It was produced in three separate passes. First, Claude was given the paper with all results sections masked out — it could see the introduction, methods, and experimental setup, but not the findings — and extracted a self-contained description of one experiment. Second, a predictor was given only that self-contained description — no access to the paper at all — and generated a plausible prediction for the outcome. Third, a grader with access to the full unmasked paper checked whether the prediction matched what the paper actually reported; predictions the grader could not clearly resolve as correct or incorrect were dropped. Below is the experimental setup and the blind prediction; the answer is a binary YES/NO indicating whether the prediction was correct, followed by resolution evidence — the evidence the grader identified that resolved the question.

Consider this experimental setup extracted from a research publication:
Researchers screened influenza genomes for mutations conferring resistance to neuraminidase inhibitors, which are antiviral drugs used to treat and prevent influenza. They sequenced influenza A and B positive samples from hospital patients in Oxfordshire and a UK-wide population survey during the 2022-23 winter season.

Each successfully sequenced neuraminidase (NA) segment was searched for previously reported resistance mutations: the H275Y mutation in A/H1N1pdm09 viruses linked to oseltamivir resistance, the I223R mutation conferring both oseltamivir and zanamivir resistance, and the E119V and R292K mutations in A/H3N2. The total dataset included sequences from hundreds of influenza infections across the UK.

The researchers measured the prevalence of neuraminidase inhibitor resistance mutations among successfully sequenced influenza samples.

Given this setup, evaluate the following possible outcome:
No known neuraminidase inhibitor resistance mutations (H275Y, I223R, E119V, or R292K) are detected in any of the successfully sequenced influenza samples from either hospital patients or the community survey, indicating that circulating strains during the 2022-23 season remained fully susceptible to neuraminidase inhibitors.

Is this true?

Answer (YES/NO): NO